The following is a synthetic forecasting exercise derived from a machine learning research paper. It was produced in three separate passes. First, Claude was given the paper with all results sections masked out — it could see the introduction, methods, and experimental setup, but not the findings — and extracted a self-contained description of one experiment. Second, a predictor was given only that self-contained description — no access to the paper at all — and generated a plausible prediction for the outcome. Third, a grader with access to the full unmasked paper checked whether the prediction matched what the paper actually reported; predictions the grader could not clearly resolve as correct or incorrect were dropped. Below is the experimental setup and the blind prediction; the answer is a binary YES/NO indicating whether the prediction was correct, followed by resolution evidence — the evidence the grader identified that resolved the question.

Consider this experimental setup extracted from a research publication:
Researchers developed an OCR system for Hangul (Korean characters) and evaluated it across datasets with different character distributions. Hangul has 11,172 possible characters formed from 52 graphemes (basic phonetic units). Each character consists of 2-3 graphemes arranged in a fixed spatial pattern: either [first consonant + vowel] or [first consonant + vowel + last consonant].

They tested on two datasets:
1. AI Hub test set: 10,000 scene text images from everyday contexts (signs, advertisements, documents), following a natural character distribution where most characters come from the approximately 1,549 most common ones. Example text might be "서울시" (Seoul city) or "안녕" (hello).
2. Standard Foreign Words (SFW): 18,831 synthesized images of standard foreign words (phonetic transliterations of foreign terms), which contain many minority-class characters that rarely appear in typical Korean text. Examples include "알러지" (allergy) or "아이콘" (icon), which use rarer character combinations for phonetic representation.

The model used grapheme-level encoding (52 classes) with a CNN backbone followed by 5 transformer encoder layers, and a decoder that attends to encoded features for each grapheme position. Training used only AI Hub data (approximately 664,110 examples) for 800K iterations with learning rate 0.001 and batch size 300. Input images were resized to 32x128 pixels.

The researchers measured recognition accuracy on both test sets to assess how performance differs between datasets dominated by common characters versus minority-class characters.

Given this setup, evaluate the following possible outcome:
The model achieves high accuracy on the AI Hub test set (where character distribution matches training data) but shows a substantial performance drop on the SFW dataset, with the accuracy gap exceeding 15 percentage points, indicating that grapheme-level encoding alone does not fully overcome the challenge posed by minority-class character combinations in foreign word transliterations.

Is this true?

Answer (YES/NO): NO